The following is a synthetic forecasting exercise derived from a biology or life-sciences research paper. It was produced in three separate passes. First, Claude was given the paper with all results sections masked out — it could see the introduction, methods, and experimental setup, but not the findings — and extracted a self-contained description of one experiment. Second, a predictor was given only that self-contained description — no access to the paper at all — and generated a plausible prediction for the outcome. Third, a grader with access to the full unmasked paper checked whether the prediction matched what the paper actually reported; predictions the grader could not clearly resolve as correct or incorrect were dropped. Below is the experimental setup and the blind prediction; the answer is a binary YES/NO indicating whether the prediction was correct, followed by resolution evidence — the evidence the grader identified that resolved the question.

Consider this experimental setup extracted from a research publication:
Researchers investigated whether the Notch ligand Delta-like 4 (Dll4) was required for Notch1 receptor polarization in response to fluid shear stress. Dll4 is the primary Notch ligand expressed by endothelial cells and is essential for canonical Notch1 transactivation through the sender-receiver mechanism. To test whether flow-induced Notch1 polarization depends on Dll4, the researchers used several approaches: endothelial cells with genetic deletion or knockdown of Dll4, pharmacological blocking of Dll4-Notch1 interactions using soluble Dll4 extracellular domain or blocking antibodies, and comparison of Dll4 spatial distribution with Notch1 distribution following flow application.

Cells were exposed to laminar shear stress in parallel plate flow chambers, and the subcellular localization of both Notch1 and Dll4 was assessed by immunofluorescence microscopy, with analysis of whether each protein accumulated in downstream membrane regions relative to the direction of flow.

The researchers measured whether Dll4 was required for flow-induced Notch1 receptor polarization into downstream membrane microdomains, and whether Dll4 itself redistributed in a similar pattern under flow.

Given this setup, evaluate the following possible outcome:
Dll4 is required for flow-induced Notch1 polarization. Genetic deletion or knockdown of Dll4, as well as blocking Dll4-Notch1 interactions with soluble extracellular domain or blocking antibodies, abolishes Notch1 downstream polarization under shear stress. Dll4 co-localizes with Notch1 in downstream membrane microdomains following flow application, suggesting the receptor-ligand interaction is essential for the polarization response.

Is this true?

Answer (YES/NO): NO